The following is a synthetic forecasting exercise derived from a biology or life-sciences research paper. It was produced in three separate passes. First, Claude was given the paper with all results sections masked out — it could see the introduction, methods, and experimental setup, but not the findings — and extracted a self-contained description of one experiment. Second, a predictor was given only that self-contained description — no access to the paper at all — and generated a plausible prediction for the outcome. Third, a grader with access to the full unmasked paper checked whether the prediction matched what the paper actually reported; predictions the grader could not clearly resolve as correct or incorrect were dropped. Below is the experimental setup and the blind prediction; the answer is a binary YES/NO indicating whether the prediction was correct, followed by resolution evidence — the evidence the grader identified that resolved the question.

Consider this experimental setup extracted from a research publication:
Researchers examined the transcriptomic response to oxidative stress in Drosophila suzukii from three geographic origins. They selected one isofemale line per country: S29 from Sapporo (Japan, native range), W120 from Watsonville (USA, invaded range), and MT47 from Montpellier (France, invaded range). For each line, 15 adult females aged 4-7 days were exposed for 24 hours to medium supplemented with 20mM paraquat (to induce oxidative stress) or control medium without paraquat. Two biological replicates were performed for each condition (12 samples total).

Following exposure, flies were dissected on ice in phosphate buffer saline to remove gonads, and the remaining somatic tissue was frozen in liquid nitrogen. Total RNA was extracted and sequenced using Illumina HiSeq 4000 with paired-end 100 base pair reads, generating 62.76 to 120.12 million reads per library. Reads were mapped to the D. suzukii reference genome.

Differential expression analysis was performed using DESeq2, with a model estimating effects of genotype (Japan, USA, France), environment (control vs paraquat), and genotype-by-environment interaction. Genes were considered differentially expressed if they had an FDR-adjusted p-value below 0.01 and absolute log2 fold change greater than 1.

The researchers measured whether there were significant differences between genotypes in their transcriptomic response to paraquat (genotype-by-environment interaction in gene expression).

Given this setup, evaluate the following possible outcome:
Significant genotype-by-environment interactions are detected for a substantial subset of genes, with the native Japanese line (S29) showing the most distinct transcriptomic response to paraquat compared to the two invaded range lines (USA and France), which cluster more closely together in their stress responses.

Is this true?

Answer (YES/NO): YES